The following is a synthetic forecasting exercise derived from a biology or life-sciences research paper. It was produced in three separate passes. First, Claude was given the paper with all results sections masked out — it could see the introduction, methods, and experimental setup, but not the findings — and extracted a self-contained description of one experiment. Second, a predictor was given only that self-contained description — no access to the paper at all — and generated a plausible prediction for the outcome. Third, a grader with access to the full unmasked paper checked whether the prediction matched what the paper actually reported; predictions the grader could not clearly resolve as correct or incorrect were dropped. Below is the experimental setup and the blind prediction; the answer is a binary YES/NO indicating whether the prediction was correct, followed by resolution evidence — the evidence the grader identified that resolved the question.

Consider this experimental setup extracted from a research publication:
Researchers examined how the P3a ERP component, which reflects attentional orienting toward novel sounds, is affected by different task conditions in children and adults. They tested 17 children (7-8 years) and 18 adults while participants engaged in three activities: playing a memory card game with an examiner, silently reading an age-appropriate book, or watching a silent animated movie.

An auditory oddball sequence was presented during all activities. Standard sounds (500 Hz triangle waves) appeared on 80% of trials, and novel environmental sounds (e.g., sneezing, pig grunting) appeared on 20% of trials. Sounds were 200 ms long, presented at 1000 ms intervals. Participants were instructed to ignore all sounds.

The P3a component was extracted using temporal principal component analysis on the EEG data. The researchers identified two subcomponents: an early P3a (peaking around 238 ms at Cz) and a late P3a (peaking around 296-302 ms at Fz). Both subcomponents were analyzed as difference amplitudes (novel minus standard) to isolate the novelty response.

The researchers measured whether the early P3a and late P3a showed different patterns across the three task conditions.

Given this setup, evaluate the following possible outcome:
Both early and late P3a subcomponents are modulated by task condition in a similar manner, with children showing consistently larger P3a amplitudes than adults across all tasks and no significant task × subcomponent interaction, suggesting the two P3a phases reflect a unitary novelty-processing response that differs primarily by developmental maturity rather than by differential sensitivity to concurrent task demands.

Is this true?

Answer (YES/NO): NO